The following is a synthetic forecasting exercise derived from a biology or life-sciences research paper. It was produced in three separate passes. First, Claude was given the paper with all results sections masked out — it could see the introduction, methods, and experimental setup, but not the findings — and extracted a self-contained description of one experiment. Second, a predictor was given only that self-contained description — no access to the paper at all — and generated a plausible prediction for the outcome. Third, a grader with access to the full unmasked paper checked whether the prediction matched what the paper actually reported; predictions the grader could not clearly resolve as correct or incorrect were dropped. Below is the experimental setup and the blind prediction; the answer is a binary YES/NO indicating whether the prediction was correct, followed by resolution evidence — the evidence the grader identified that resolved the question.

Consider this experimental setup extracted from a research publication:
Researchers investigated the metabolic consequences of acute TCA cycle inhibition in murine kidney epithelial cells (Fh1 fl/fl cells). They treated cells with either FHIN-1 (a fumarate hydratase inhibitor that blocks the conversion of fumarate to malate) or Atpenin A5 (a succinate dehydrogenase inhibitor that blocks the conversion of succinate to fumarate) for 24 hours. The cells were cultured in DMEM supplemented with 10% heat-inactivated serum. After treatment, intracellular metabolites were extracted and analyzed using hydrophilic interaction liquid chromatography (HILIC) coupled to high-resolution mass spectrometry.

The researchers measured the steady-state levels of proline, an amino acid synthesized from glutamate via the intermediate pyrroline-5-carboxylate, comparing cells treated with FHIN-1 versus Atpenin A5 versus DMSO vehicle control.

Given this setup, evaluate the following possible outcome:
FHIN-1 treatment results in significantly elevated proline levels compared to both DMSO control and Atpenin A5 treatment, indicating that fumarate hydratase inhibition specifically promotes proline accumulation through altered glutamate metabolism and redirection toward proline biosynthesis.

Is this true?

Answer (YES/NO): NO